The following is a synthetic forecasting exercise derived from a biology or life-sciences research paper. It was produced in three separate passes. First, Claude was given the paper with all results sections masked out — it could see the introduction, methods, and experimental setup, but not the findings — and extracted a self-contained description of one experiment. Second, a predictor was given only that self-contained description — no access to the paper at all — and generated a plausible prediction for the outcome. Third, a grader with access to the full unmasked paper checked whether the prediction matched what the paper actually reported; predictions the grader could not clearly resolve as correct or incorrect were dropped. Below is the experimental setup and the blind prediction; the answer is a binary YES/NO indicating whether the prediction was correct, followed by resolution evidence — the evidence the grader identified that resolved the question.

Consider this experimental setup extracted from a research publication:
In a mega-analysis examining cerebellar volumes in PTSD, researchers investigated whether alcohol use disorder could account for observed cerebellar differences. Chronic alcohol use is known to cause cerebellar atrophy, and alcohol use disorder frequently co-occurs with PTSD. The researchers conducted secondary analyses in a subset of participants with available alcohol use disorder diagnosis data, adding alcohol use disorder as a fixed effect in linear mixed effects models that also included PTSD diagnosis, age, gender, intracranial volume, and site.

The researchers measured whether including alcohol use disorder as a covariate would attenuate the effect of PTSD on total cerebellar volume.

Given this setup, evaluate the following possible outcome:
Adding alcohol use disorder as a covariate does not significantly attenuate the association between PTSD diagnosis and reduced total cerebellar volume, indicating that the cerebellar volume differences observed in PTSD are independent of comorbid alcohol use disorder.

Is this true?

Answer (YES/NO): NO